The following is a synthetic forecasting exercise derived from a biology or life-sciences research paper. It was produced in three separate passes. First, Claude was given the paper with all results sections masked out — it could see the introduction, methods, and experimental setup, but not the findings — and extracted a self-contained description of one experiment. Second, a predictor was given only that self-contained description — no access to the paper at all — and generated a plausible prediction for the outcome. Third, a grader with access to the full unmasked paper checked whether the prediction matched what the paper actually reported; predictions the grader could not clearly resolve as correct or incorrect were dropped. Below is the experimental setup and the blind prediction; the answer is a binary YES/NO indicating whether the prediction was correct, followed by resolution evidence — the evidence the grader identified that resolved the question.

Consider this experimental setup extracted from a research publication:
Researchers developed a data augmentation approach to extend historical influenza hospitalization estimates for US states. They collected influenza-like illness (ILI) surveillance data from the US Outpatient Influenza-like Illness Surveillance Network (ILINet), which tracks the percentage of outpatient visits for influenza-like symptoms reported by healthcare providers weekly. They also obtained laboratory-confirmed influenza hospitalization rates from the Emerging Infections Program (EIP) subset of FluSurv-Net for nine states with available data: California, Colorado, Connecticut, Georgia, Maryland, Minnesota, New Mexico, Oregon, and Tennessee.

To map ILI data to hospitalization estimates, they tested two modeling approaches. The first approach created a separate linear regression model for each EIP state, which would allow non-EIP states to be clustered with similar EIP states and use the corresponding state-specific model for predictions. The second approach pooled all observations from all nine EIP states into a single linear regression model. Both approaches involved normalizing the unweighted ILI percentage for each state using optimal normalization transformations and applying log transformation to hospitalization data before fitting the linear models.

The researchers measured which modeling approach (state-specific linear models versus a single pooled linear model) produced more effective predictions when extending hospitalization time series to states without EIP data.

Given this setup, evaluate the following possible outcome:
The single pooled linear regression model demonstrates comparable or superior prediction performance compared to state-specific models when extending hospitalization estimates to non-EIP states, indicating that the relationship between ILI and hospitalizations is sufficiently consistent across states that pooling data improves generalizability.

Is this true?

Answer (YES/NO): YES